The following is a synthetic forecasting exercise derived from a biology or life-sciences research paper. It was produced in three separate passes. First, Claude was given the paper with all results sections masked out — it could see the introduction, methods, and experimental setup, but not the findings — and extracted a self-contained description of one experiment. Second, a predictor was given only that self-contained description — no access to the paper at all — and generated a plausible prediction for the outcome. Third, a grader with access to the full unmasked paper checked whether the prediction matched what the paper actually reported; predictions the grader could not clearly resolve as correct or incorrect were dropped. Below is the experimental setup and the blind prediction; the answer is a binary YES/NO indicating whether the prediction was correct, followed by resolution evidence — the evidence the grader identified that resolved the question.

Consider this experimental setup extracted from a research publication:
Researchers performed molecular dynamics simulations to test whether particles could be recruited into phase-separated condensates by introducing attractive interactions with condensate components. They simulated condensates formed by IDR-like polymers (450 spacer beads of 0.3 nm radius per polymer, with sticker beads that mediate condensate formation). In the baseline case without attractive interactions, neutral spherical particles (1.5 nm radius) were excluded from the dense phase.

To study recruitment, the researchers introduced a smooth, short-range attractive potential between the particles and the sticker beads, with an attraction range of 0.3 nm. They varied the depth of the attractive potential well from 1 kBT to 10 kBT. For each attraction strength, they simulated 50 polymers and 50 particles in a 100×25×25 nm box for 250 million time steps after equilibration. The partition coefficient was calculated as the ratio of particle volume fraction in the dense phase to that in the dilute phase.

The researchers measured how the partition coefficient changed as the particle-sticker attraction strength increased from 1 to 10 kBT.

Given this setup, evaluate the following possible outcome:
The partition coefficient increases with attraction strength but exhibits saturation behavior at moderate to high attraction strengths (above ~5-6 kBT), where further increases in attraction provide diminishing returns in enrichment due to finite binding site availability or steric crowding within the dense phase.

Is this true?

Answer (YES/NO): NO